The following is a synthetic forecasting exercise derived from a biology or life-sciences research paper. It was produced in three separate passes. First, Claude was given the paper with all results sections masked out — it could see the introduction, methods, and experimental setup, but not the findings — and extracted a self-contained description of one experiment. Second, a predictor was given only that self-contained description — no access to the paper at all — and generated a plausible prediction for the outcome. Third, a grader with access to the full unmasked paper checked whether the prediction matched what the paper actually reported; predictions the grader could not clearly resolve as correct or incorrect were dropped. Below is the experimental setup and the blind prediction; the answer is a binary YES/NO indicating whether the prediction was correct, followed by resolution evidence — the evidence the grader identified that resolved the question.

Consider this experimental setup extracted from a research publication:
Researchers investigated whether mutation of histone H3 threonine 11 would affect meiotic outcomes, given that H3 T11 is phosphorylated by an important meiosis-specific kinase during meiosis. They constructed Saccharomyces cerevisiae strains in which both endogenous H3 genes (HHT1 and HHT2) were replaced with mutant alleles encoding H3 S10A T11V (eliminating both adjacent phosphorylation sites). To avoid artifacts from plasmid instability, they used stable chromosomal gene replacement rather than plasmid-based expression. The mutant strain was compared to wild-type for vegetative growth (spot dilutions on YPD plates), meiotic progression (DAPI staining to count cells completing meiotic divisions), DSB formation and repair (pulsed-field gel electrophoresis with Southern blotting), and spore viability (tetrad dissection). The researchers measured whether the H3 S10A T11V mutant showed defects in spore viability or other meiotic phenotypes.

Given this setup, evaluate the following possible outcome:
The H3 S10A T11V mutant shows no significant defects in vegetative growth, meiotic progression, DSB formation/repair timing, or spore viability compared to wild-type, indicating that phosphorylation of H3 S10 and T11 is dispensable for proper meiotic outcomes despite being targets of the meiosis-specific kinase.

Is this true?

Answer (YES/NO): YES